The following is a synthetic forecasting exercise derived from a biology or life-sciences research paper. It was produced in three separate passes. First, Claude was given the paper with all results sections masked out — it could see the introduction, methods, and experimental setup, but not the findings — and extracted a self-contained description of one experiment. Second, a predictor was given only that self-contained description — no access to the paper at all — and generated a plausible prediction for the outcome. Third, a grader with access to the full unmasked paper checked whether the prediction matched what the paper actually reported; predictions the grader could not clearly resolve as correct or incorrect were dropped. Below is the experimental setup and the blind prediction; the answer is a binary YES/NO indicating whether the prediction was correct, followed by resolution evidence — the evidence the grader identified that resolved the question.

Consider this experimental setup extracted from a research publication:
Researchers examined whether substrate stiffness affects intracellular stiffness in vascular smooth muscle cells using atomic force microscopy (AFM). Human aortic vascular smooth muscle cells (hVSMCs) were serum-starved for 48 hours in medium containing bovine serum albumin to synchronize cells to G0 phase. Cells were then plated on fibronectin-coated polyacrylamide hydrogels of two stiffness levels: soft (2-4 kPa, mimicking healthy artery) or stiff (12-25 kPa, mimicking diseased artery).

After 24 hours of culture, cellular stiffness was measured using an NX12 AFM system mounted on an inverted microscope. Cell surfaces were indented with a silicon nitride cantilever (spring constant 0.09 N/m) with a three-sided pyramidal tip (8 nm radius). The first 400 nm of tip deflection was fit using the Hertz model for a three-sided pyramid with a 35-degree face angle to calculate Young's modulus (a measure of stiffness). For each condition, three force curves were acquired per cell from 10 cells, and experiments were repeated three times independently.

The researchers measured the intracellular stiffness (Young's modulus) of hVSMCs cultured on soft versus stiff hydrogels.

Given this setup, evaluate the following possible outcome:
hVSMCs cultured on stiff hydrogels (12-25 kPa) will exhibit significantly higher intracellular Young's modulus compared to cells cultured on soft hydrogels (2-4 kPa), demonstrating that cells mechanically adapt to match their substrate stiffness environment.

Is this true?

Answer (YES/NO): YES